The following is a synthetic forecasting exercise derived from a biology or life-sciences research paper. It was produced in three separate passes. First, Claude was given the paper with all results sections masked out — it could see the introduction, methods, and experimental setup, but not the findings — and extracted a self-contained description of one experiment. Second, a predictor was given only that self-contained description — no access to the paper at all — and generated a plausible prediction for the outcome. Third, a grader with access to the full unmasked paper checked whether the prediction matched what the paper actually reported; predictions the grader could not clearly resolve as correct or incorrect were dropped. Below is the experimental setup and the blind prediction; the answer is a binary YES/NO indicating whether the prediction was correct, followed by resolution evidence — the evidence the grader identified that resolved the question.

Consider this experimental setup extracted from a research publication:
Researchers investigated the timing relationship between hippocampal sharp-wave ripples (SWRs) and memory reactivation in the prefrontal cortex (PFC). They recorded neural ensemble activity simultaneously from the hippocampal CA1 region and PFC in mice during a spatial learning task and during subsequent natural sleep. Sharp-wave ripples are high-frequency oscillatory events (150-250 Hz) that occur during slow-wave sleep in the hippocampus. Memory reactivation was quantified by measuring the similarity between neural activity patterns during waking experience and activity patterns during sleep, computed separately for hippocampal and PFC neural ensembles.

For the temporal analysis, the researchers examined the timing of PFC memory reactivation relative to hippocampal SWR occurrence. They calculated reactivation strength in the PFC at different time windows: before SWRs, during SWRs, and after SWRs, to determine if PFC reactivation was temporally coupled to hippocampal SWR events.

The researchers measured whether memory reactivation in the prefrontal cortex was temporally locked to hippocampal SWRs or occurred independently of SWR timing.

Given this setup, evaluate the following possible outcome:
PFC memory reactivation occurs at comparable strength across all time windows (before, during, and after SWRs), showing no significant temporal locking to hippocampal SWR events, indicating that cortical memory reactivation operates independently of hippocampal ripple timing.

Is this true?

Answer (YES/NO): NO